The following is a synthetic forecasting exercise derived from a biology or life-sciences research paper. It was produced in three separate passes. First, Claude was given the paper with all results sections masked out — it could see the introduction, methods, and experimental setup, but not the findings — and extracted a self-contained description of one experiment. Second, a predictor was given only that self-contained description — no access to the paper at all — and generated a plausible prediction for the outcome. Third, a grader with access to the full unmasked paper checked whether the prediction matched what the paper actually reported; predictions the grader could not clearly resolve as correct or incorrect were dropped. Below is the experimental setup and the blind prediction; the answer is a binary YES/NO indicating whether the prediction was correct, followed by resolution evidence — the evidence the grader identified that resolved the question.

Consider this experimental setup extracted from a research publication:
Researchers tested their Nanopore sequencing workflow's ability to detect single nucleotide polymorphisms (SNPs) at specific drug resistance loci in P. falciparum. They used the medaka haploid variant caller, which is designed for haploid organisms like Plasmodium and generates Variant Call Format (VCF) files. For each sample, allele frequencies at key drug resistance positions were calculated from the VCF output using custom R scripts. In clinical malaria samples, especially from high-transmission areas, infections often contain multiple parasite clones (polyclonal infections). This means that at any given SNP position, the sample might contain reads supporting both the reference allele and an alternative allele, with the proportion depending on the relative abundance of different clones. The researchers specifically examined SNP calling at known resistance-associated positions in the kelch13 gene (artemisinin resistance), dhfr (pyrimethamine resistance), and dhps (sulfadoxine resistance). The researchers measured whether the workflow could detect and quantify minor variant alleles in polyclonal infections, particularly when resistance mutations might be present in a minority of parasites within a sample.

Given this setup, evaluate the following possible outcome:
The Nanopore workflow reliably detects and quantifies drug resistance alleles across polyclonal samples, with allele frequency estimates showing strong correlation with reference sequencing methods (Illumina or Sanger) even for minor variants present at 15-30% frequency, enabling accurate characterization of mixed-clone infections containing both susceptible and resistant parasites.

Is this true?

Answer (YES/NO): NO